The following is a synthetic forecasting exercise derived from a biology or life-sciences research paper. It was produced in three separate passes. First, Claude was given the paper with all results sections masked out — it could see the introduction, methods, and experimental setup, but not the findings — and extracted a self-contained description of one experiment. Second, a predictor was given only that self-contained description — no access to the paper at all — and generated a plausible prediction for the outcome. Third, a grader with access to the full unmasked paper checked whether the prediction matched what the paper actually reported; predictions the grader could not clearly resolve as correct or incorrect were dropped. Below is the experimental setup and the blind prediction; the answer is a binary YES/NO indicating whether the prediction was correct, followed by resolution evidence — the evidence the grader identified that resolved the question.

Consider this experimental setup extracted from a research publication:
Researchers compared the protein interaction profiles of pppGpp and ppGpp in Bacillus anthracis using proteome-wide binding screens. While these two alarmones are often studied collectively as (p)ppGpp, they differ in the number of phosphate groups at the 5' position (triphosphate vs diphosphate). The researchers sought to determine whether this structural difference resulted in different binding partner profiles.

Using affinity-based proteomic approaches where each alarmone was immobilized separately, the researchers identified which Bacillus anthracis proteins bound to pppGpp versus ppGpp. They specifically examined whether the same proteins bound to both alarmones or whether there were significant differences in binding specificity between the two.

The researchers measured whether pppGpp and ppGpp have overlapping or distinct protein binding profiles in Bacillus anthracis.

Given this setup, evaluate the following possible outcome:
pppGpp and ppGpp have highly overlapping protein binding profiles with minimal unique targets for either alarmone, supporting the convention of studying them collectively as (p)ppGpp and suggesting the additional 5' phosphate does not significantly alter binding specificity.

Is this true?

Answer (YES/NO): YES